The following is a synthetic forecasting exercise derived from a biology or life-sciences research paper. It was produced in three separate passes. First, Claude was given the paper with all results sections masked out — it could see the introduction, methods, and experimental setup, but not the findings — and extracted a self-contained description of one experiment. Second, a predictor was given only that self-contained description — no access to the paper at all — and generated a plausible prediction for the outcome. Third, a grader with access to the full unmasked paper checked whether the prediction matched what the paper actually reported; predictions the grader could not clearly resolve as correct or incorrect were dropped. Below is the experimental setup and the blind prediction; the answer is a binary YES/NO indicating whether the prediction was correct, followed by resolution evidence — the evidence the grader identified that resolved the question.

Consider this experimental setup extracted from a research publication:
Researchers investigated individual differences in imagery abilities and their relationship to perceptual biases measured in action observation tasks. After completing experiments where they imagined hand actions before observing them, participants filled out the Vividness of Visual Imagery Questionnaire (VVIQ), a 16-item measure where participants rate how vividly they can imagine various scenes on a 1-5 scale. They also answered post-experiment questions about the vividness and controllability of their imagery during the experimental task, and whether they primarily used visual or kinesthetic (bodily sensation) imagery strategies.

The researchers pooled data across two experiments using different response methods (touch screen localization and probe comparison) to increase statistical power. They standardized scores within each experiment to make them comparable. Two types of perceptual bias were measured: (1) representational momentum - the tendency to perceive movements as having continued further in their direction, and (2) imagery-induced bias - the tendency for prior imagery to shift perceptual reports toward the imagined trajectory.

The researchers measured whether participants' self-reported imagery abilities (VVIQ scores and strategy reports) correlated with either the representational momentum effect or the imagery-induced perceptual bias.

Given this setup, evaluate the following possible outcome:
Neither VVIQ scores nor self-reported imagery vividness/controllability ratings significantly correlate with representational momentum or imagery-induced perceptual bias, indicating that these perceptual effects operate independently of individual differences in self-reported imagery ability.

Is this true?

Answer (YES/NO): NO